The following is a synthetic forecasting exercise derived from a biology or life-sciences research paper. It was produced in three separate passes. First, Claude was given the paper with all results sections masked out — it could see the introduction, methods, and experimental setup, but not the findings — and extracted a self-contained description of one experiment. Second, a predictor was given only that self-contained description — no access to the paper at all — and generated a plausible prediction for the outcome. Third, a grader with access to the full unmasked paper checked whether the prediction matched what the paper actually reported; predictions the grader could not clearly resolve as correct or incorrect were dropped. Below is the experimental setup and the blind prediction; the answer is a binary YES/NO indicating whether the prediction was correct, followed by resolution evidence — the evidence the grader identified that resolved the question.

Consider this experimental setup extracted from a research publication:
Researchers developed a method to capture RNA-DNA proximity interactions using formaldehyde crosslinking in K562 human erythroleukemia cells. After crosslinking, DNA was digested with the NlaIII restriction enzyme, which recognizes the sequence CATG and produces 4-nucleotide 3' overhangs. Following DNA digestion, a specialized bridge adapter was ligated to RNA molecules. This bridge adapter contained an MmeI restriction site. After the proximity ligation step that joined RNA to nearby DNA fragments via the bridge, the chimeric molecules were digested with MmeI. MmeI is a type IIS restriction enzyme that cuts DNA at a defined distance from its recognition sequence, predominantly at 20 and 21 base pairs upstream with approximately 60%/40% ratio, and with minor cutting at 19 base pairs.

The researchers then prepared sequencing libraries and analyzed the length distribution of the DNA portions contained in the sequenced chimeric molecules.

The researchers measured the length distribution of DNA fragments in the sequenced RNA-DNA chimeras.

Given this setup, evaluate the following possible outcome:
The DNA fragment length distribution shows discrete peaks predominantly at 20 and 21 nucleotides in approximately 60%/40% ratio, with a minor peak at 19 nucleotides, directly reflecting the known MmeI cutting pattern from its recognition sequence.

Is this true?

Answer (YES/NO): NO